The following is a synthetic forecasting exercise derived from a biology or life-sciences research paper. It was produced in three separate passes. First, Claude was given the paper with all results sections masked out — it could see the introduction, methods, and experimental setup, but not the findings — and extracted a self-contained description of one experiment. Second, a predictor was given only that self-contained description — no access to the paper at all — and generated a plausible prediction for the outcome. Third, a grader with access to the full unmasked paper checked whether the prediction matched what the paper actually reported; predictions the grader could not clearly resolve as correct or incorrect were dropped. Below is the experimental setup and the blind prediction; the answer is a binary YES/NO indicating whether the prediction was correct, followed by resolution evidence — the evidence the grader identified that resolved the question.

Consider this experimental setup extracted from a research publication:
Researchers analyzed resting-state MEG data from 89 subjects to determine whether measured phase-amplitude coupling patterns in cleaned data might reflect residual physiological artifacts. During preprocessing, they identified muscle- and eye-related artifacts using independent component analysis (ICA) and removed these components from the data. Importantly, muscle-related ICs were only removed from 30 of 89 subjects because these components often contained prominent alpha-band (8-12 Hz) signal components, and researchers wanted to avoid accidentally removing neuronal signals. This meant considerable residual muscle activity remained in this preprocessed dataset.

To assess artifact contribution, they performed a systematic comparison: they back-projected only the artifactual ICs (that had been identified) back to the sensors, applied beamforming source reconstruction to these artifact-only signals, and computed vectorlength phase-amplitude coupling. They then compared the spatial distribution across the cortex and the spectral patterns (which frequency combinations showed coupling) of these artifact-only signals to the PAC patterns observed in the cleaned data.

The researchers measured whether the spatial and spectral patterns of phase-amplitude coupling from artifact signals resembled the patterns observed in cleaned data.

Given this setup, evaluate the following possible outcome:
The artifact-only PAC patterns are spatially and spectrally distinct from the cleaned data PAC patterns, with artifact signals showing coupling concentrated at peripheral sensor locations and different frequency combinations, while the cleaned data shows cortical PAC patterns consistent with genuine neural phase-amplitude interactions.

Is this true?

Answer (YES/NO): NO